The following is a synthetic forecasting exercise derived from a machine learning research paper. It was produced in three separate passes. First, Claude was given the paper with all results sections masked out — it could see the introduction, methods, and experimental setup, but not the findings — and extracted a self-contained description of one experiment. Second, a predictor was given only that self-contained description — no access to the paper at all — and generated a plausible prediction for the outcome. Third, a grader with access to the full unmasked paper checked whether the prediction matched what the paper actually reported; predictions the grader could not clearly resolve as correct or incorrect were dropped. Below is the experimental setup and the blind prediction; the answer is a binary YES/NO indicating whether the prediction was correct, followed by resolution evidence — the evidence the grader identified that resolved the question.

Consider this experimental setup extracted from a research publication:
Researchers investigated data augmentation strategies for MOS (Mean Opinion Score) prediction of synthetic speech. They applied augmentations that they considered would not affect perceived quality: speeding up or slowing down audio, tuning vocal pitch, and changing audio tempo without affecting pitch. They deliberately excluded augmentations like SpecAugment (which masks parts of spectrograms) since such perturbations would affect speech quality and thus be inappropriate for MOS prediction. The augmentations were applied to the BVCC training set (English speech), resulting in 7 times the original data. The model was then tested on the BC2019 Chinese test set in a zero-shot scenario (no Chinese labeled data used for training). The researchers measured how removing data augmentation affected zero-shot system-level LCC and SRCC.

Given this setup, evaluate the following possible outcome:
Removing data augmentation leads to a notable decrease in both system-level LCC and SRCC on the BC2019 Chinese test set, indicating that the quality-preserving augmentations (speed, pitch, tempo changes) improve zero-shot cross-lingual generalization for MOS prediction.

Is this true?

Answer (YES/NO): NO